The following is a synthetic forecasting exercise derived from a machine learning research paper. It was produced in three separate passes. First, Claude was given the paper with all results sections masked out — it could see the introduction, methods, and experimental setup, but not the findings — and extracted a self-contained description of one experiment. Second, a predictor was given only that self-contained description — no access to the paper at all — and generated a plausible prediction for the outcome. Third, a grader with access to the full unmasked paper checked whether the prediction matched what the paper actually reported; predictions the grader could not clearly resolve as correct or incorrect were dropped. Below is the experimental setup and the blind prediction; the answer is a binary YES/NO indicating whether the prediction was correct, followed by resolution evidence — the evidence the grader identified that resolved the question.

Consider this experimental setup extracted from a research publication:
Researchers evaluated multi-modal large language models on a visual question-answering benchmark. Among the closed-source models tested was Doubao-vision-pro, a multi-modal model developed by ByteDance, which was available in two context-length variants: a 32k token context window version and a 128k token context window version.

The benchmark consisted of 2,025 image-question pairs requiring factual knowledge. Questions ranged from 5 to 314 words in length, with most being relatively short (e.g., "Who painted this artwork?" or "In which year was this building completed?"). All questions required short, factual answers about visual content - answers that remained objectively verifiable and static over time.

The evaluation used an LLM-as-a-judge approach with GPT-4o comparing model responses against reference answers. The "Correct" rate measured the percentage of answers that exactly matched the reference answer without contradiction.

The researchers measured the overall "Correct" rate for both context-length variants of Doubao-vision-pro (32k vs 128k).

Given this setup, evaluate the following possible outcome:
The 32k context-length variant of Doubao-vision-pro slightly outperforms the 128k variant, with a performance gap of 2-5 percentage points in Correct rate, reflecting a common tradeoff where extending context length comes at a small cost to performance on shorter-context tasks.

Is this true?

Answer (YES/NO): NO